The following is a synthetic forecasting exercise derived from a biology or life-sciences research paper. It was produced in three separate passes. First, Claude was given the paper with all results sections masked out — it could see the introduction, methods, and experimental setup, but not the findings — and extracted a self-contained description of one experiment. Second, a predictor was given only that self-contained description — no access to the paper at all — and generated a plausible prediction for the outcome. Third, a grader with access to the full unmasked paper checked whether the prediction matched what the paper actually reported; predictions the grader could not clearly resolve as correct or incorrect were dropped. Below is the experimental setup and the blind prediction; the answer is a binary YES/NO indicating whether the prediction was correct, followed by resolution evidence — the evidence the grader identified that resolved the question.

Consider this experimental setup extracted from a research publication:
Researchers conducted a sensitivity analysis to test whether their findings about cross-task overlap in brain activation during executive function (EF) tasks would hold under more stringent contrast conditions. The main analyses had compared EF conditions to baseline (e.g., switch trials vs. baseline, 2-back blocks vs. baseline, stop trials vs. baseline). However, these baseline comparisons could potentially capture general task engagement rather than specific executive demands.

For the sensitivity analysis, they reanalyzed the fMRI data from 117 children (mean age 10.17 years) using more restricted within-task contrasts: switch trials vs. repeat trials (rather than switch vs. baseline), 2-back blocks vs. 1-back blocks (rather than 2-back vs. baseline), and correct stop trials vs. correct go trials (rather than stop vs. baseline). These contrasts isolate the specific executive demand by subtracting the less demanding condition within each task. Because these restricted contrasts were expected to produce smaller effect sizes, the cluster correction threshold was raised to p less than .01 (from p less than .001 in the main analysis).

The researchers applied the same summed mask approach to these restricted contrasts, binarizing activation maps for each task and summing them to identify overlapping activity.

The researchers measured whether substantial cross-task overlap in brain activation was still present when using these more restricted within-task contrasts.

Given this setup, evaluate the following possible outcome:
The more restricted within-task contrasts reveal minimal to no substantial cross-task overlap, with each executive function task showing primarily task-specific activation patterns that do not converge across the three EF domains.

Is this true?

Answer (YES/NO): NO